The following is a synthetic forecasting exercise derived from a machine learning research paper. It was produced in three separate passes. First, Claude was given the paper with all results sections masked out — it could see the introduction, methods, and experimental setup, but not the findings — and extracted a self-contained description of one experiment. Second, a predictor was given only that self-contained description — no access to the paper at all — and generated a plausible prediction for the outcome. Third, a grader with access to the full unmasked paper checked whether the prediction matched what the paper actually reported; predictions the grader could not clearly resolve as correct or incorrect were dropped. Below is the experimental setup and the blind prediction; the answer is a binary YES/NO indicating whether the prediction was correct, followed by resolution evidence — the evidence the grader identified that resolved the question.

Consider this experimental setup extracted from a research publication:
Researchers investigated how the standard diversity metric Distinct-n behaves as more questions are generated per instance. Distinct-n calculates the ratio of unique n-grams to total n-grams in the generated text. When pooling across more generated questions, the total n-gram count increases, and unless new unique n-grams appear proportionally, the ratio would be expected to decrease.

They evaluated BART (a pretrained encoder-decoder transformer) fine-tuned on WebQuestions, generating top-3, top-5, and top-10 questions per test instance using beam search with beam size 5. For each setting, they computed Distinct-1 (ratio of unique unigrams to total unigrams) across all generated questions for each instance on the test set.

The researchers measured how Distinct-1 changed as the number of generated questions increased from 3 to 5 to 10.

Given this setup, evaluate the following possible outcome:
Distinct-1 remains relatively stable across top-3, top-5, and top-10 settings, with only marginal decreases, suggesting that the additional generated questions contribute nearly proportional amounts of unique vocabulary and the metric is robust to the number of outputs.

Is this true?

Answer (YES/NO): NO